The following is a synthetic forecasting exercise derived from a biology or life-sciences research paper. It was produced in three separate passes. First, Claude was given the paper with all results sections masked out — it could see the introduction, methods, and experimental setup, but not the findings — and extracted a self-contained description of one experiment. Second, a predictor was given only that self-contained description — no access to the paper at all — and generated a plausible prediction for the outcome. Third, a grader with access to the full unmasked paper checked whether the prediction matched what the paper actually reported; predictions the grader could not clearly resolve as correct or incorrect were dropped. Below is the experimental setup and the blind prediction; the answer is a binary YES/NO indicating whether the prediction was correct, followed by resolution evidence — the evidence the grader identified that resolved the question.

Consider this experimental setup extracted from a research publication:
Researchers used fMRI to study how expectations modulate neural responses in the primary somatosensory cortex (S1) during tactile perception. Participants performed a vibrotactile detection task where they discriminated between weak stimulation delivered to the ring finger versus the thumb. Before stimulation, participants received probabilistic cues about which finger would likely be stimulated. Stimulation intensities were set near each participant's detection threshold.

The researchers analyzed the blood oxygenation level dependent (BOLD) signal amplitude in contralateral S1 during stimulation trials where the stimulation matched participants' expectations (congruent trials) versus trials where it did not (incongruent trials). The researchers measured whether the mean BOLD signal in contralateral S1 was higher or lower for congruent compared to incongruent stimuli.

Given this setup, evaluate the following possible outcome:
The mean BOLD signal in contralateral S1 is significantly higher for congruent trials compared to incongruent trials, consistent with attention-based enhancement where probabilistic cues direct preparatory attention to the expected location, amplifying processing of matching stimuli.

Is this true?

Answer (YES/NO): NO